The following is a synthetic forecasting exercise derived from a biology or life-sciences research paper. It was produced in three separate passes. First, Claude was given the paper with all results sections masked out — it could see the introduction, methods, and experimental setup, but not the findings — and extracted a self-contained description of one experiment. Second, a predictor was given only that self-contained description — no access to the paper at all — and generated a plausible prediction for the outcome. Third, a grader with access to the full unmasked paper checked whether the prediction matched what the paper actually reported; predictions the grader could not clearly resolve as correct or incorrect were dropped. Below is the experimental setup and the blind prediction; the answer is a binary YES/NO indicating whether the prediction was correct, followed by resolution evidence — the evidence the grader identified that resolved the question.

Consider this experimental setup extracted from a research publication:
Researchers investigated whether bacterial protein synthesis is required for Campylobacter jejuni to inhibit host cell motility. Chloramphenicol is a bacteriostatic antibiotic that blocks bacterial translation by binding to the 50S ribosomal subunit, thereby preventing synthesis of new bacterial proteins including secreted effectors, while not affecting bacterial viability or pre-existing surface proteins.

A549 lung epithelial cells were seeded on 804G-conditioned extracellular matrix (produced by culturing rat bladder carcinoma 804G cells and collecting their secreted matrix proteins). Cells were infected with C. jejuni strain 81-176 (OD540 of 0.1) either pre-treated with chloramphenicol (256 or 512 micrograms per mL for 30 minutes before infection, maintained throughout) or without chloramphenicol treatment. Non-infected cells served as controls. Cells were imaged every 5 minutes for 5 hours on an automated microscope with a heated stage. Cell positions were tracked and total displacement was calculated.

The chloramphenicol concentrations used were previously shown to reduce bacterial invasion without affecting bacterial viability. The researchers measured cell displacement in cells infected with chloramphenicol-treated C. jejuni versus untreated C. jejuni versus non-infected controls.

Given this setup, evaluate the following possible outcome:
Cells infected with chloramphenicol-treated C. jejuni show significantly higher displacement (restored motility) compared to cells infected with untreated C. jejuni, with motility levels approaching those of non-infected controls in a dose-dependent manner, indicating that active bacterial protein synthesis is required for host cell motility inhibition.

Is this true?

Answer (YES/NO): NO